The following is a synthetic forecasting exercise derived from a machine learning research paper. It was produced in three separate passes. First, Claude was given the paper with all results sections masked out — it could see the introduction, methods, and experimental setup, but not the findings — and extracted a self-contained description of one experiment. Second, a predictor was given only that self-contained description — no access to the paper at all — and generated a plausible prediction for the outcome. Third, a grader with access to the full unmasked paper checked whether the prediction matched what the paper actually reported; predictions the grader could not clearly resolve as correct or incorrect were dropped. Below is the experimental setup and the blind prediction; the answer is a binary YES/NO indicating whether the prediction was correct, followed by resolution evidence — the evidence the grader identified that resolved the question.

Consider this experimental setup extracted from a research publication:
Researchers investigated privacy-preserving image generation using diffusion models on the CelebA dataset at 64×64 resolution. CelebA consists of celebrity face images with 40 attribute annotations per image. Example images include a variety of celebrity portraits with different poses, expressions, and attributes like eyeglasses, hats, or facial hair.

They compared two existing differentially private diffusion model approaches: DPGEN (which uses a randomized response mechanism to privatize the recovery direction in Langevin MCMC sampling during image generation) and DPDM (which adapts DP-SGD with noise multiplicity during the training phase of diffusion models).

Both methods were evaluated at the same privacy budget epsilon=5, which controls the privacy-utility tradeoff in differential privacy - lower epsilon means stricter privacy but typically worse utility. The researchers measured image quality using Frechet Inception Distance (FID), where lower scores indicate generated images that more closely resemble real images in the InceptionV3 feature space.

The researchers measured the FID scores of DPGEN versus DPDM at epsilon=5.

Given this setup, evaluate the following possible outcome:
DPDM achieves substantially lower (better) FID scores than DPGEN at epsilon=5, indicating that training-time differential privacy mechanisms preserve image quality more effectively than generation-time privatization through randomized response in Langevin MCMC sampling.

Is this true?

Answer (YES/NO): NO